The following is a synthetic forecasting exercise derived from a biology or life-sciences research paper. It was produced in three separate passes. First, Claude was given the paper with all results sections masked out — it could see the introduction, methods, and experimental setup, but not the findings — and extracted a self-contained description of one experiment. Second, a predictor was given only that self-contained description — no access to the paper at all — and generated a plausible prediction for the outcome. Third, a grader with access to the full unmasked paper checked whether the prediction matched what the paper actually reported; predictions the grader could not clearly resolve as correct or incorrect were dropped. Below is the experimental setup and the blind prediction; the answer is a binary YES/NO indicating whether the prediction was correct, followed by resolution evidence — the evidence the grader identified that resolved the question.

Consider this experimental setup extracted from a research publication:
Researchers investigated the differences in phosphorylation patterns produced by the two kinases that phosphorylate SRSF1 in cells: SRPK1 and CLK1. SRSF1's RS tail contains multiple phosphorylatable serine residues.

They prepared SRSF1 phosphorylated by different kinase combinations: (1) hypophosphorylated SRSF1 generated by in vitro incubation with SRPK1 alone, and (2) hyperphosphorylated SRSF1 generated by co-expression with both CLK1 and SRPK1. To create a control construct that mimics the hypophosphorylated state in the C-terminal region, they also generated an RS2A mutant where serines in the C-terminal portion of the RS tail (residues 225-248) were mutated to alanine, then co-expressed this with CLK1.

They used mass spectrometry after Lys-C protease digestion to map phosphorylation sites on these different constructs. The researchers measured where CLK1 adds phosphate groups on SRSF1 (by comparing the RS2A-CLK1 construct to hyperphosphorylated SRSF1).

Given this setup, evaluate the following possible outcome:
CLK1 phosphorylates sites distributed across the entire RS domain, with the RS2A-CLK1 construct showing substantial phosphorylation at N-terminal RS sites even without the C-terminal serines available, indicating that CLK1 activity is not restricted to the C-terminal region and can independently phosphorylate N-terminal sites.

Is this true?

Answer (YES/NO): YES